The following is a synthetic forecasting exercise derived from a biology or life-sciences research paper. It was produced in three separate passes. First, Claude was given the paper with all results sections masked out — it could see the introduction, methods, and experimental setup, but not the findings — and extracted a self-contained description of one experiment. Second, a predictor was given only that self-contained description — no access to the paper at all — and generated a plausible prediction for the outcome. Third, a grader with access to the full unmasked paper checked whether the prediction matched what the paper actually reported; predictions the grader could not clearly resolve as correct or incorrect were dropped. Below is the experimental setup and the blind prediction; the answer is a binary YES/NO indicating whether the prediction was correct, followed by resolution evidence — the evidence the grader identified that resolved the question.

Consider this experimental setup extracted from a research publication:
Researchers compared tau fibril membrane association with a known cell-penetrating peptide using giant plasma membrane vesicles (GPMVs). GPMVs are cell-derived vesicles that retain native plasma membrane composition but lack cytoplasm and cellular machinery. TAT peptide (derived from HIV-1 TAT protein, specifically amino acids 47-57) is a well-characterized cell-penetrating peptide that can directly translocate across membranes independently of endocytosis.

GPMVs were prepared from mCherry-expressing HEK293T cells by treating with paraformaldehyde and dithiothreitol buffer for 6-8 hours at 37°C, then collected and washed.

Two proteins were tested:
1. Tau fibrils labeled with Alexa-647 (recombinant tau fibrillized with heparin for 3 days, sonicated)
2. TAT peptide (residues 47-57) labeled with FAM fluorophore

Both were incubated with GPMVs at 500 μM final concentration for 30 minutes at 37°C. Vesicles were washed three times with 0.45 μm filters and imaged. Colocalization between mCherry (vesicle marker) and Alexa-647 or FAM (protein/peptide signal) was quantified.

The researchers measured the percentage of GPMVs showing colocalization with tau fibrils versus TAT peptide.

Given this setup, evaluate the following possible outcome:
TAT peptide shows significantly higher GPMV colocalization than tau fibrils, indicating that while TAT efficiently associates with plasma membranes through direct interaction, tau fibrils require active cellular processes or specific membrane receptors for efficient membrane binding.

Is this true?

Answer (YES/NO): NO